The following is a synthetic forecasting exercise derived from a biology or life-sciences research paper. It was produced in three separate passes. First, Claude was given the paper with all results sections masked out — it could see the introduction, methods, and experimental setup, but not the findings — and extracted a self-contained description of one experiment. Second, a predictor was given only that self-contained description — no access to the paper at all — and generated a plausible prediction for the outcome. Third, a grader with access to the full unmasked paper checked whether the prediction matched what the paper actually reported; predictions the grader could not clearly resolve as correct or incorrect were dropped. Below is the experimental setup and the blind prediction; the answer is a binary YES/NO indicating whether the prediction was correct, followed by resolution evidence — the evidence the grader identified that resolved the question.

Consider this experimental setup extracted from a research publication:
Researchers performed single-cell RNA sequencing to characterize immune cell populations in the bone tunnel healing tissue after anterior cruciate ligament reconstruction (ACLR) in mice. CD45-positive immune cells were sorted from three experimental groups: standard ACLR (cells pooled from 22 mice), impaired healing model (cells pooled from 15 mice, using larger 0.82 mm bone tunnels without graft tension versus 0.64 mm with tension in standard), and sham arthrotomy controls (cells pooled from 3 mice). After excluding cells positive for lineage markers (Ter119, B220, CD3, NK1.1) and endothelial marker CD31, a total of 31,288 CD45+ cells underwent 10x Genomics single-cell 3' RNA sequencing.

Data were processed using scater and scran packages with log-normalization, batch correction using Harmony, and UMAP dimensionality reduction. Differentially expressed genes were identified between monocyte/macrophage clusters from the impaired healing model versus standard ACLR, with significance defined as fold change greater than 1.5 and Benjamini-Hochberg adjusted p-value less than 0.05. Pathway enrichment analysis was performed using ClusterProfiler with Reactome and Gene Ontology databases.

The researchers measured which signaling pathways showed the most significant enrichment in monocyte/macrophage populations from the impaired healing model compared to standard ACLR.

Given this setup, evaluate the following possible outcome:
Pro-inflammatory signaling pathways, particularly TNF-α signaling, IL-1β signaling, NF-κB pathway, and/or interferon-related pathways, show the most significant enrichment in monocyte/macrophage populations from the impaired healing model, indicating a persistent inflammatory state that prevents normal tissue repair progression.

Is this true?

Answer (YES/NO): NO